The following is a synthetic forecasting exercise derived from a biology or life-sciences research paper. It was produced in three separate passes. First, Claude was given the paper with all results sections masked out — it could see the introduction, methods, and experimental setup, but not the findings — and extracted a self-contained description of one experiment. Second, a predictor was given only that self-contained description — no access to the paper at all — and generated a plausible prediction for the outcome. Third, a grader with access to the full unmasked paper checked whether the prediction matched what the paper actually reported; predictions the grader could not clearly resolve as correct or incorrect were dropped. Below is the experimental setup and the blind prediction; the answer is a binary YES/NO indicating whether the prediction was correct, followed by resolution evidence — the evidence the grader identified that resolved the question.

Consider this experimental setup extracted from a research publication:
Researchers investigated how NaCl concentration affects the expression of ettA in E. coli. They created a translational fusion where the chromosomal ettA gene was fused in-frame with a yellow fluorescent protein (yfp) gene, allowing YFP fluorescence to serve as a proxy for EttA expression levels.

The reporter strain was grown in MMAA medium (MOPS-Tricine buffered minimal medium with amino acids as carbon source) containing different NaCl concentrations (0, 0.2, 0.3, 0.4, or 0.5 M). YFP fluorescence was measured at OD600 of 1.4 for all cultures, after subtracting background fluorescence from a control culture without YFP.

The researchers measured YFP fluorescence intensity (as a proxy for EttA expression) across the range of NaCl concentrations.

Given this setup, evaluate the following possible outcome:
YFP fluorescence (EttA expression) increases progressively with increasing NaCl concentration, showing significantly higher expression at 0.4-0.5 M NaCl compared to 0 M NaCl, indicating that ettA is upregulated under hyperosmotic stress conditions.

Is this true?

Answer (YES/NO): YES